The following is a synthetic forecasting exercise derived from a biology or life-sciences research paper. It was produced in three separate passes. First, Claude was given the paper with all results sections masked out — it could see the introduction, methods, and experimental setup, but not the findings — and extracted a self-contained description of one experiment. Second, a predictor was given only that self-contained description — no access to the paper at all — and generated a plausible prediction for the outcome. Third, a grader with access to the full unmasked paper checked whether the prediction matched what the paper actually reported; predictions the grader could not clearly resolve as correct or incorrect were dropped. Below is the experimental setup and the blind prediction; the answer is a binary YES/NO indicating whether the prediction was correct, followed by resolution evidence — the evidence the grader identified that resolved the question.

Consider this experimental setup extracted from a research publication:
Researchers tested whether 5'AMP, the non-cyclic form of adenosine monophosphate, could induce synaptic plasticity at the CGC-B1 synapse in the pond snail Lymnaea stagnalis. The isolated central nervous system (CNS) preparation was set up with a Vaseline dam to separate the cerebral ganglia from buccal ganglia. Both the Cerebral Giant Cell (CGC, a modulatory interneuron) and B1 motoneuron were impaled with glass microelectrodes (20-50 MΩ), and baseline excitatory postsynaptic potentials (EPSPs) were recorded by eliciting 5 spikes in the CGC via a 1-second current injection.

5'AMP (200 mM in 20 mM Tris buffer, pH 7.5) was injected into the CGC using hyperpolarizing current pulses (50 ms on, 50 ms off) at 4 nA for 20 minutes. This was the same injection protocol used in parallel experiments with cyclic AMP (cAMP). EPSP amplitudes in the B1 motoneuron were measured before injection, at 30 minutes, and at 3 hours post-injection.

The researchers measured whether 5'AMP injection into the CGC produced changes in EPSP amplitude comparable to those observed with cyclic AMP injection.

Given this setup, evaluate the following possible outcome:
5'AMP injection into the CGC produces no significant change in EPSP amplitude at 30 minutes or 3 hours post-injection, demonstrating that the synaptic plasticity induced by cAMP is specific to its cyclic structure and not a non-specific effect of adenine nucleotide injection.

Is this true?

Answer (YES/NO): YES